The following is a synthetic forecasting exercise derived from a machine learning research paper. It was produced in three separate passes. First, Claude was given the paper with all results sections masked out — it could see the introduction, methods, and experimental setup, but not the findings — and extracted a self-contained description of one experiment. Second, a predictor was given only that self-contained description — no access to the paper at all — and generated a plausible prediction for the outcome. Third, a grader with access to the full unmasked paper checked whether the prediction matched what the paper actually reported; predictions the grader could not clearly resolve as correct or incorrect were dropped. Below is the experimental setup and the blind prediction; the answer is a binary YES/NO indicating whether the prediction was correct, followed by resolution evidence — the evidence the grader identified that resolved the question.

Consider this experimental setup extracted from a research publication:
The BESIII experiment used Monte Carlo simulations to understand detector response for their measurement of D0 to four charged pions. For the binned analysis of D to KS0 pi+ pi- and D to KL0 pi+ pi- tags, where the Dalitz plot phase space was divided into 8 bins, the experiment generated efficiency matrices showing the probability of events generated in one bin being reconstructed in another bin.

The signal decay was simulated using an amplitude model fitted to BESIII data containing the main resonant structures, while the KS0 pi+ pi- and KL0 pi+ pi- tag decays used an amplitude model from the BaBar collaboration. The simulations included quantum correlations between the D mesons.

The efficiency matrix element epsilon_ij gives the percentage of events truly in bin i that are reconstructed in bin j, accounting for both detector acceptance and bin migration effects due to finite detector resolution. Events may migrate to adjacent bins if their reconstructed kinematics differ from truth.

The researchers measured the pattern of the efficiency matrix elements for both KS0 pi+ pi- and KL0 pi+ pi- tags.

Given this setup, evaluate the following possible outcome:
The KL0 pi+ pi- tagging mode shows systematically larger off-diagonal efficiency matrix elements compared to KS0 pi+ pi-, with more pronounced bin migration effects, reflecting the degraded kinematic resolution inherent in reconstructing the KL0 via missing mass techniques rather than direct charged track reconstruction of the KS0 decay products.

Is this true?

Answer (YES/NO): YES